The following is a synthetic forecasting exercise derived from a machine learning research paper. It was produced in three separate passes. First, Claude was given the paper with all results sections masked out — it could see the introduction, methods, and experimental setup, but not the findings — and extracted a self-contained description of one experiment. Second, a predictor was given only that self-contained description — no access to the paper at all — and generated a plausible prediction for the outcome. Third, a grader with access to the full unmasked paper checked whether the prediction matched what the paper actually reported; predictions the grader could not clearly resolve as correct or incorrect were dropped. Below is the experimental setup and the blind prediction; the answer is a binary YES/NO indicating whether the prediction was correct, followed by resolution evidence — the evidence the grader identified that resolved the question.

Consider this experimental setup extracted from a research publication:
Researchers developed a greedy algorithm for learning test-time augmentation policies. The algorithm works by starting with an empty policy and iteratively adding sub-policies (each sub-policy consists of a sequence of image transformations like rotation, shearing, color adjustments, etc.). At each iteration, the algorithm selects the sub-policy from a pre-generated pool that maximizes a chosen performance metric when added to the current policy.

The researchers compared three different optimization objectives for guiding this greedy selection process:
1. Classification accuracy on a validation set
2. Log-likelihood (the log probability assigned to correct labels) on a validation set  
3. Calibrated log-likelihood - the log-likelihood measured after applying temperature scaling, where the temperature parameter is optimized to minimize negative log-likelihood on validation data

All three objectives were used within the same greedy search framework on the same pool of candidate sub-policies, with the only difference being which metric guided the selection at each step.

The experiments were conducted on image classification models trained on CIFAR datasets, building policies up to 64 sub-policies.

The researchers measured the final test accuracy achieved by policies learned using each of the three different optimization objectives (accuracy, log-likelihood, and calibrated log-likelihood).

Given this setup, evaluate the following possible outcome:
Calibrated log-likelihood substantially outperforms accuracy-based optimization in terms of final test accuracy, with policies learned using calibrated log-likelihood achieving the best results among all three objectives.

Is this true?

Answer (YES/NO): NO